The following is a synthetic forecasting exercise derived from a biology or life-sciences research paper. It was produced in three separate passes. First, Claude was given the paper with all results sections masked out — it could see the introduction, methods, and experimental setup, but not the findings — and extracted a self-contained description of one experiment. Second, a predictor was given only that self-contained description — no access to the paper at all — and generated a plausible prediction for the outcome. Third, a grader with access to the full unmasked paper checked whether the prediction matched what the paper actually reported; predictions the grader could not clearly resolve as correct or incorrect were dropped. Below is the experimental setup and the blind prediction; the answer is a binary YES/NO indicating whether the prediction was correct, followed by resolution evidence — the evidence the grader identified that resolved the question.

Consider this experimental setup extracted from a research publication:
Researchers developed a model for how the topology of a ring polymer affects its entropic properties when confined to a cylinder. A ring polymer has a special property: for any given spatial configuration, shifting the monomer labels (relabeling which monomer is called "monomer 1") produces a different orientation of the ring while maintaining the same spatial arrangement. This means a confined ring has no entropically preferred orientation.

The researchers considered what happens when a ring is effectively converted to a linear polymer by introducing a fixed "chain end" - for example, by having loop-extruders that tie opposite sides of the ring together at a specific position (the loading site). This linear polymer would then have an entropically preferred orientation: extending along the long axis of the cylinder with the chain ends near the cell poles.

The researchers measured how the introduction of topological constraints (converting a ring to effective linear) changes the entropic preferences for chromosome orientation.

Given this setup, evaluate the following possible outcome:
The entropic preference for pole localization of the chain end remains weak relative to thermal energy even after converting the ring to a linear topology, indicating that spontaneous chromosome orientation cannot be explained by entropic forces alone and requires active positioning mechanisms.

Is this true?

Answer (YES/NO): NO